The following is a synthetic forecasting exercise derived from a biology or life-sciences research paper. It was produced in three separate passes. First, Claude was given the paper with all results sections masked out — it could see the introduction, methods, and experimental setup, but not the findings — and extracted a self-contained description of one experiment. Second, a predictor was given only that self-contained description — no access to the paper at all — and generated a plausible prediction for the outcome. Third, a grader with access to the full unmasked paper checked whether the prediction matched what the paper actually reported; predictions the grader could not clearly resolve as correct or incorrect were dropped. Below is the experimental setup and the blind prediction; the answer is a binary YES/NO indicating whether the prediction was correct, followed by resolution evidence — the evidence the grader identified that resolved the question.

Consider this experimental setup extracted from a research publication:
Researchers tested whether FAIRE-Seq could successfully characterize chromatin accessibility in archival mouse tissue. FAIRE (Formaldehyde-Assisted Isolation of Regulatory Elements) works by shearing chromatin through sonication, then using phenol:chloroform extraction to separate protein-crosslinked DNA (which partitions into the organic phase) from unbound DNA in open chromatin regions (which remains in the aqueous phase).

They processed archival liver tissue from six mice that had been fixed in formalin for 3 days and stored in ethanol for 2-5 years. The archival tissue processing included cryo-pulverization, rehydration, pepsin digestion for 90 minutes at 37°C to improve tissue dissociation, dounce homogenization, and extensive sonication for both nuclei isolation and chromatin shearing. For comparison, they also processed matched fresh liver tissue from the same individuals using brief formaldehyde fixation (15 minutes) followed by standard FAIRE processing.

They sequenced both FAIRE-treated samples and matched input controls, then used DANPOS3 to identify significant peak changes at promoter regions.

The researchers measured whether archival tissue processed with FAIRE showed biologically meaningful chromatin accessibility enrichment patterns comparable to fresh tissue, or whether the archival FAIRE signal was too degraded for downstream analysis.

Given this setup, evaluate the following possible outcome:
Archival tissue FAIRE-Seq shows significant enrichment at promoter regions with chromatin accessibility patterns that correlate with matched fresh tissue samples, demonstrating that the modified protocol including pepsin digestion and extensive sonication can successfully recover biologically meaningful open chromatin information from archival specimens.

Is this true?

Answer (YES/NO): YES